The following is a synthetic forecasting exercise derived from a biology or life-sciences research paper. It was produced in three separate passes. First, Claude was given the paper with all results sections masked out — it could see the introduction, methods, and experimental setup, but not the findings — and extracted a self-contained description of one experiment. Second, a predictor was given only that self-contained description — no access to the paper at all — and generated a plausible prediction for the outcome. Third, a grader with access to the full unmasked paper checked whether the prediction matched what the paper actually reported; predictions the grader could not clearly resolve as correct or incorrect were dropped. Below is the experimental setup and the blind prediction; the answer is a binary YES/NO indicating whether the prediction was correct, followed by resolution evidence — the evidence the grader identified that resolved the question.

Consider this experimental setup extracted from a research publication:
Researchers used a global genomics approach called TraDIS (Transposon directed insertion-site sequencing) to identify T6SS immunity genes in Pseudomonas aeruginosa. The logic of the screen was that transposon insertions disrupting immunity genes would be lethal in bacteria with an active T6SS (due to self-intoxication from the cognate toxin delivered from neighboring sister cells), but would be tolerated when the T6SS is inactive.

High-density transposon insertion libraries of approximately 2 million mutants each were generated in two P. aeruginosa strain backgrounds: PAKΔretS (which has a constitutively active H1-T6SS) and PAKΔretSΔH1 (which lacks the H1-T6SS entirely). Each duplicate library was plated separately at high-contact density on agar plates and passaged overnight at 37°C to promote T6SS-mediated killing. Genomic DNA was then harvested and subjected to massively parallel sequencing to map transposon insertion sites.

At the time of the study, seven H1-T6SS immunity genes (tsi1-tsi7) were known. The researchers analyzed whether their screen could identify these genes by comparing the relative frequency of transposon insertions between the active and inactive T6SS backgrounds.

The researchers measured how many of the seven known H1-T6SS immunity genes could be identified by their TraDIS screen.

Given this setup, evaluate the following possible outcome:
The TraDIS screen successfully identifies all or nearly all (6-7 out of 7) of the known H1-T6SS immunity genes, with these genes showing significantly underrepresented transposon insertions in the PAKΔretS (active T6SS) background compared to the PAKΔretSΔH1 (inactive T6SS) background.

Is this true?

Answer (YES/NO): NO